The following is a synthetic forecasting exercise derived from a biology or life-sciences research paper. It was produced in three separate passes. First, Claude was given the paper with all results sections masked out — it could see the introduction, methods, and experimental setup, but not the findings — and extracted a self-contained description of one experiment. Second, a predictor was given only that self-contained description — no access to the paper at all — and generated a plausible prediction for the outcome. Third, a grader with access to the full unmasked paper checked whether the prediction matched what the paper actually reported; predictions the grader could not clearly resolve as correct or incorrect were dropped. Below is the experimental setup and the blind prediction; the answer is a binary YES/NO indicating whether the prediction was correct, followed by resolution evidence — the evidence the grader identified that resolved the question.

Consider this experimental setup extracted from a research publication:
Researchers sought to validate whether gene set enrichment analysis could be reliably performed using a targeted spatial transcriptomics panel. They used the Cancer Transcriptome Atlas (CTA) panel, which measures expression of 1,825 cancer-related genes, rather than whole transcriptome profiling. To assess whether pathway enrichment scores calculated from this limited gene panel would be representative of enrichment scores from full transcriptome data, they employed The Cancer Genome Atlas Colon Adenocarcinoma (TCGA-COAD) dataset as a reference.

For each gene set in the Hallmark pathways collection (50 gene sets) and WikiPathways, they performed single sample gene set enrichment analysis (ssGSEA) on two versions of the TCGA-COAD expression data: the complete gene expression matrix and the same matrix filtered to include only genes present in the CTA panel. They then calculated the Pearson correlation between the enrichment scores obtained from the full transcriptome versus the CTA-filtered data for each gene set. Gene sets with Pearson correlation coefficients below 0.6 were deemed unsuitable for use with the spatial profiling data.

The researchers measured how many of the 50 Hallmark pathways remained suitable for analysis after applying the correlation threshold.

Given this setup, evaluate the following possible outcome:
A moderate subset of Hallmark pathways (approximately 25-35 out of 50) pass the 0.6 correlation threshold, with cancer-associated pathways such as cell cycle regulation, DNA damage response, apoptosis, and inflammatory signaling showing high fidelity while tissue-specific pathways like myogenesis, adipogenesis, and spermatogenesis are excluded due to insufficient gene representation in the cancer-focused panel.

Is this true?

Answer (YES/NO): YES